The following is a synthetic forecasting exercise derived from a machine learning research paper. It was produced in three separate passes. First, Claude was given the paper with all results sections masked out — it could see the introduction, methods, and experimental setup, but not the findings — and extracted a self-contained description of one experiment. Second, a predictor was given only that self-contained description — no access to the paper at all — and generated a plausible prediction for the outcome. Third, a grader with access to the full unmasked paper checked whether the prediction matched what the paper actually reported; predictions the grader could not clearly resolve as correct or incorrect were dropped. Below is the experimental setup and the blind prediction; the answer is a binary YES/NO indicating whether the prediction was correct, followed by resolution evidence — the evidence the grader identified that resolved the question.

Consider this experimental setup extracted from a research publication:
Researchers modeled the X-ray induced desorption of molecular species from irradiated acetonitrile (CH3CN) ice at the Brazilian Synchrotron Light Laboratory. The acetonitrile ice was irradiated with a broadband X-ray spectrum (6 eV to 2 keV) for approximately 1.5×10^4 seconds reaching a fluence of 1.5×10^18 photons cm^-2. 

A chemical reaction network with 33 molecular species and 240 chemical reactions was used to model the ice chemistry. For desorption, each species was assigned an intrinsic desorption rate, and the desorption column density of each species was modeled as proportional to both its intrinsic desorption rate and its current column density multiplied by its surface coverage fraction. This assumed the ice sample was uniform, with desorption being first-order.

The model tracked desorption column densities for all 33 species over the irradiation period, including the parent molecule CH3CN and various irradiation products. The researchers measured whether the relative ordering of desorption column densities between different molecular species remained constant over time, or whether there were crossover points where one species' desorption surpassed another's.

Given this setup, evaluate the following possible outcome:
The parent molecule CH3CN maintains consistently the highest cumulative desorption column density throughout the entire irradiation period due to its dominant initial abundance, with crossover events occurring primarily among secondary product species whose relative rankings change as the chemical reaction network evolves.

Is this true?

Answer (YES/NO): YES